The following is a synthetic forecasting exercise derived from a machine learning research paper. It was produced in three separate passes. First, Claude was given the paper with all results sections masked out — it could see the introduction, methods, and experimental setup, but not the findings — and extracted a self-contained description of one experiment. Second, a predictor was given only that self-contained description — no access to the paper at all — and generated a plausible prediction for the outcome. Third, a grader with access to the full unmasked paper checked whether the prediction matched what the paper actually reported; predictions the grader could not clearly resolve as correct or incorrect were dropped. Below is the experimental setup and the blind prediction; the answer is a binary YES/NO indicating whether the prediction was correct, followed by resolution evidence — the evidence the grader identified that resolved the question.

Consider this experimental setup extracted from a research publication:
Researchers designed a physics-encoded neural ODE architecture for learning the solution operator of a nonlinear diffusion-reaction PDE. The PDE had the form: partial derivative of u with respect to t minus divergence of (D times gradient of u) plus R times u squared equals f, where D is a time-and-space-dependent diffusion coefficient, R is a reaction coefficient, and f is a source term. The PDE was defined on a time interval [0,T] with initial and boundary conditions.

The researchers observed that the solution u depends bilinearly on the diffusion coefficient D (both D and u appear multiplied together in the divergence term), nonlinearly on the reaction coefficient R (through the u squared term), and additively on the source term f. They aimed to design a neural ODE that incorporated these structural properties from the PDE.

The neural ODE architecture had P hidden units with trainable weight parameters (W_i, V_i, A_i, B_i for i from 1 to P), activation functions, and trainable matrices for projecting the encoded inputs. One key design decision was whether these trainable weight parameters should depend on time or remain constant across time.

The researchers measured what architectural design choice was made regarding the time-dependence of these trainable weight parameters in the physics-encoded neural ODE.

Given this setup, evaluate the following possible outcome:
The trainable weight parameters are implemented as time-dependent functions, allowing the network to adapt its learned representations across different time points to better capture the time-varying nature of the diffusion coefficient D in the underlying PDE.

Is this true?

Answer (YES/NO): NO